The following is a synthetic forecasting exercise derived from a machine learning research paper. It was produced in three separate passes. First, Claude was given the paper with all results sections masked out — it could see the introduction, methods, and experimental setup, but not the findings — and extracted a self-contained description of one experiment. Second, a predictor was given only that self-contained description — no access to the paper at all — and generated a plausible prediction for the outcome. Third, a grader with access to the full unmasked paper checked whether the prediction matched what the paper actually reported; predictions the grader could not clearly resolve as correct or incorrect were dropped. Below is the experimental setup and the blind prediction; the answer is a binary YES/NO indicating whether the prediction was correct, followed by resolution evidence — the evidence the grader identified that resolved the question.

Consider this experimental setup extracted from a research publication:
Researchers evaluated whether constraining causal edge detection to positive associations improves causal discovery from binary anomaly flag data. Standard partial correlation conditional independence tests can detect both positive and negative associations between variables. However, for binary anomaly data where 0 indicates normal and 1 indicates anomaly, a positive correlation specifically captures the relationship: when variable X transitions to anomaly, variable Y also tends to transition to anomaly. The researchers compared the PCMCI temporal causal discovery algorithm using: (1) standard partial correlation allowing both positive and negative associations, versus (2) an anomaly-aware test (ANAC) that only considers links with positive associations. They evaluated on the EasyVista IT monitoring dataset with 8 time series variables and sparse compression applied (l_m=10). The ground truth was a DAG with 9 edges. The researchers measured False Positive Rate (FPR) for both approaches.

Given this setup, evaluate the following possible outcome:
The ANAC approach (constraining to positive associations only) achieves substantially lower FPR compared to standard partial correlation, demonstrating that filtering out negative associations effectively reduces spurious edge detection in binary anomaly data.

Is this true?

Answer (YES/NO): NO